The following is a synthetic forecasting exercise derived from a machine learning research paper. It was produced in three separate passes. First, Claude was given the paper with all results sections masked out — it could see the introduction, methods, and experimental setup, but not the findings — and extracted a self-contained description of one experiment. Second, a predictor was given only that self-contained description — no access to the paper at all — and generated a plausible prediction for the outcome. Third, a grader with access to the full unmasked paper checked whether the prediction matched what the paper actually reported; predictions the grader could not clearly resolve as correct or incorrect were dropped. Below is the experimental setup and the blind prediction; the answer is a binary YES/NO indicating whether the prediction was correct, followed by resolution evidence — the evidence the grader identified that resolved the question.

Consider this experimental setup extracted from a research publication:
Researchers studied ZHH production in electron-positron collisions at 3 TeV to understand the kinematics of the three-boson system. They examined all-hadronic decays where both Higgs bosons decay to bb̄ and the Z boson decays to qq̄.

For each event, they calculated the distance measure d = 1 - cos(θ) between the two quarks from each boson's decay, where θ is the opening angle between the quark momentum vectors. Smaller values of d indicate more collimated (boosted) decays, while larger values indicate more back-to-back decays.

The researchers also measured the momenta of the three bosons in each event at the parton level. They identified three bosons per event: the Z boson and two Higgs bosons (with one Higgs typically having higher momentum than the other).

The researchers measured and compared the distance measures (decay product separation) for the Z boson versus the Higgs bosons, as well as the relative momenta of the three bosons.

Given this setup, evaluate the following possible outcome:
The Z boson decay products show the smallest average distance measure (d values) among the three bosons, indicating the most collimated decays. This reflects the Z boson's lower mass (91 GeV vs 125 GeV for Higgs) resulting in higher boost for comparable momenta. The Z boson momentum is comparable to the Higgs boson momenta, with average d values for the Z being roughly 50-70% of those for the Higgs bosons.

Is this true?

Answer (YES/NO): NO